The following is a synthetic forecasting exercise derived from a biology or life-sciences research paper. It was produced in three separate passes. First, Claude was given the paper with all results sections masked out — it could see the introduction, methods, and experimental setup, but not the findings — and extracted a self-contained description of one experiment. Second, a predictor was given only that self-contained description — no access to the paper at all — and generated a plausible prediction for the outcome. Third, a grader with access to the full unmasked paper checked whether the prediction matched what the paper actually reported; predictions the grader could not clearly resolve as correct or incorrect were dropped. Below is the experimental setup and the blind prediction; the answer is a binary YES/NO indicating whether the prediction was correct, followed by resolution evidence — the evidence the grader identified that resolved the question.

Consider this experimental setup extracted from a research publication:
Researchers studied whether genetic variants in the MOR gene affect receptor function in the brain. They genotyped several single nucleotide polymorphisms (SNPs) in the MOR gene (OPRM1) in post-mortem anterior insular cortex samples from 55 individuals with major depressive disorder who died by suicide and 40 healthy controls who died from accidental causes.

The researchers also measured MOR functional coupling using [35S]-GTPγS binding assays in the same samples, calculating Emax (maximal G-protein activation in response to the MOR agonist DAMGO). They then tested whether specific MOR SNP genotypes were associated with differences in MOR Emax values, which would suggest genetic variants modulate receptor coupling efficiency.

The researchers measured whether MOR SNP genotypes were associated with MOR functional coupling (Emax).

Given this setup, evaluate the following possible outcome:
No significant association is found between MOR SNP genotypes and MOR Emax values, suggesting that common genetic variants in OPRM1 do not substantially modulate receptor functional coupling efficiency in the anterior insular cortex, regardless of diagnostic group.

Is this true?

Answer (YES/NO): YES